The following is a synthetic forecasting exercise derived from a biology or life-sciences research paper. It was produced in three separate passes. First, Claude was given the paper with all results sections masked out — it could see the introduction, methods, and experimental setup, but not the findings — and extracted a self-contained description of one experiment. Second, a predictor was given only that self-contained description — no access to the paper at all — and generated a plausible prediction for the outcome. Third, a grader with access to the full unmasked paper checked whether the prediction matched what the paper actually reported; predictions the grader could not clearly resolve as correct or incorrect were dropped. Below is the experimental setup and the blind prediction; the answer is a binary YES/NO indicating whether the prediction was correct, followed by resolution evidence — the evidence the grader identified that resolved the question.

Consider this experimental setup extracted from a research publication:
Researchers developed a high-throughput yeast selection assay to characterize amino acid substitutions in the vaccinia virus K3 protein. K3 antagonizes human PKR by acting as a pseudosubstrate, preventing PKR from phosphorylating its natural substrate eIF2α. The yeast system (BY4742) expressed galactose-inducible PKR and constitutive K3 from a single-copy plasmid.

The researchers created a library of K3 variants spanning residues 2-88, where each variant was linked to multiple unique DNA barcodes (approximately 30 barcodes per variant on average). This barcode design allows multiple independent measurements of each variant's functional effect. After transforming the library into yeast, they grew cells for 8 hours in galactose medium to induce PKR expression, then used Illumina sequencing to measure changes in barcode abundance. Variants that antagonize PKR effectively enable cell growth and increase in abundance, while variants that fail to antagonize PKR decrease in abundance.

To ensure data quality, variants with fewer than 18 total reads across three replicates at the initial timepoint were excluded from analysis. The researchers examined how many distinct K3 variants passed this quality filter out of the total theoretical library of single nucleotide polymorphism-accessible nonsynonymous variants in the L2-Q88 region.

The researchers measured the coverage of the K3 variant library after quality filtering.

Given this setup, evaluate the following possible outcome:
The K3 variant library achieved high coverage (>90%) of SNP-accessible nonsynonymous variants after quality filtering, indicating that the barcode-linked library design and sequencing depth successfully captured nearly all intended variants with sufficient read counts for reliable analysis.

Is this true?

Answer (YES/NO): NO